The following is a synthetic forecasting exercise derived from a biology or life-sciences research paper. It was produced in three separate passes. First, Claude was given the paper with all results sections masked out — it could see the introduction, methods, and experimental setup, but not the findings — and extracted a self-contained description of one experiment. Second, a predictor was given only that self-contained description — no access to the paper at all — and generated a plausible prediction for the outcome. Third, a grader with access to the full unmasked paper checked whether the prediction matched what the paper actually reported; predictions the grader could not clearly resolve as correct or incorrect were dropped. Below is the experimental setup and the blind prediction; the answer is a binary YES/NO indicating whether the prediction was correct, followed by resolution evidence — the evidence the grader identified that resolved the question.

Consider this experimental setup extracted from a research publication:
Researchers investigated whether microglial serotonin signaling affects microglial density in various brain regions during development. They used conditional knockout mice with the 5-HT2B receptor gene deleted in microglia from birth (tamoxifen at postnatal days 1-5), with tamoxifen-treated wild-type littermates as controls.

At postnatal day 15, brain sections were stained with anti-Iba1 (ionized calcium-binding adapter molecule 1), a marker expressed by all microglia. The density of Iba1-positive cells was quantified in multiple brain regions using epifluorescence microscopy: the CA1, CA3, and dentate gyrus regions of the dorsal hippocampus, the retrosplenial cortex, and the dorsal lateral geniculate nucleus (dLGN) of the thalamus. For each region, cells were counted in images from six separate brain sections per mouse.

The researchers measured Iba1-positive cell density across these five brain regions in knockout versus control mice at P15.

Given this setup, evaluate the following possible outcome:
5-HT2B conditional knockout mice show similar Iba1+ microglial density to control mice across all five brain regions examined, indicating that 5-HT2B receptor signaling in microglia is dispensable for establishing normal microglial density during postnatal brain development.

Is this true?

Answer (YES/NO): YES